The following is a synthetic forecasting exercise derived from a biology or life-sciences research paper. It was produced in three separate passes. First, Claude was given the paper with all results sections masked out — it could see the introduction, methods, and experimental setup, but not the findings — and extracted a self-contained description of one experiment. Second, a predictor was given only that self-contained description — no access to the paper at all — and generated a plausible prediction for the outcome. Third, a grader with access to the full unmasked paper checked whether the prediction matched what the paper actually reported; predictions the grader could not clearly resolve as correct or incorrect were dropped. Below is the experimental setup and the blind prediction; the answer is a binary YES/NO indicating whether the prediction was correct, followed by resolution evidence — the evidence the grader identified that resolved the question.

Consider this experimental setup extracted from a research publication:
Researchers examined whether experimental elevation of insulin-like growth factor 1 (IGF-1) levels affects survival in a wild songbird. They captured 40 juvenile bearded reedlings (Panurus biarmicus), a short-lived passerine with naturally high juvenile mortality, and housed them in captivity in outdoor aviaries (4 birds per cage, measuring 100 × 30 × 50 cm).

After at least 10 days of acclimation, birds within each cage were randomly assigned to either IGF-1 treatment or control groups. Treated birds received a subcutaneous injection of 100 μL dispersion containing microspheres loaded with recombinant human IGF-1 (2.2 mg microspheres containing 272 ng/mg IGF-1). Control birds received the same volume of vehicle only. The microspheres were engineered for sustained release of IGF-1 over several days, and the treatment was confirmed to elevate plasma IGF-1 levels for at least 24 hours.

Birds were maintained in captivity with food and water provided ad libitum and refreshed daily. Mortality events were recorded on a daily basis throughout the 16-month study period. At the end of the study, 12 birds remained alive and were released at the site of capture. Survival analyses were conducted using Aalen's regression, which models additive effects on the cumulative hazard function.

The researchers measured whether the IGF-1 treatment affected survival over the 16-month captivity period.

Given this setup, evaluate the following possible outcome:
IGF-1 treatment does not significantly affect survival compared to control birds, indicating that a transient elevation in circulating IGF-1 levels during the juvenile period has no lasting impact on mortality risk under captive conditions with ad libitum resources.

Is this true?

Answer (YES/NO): YES